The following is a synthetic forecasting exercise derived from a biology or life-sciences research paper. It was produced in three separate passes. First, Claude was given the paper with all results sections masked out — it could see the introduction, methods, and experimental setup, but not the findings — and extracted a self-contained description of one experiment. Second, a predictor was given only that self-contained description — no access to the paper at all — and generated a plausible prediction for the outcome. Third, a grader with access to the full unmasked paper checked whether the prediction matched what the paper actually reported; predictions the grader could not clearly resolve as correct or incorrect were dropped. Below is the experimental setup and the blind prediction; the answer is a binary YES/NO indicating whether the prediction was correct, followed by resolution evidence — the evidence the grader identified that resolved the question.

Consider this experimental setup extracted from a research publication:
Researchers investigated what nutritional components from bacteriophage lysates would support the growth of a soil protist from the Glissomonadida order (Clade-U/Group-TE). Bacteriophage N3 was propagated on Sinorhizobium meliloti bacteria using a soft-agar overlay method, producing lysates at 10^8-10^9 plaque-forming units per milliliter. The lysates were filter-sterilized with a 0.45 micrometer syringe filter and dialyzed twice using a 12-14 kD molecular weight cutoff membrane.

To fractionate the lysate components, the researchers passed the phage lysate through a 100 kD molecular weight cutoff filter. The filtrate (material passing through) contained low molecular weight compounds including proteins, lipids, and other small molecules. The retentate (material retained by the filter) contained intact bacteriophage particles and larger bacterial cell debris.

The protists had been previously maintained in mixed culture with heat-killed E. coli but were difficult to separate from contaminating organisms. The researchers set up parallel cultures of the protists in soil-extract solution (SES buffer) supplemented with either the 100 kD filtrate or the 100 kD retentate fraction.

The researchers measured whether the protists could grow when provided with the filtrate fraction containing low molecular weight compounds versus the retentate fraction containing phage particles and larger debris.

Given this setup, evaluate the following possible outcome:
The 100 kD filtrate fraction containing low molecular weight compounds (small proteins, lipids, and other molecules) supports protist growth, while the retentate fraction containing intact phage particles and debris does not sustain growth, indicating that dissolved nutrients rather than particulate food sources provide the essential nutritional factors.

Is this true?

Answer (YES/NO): NO